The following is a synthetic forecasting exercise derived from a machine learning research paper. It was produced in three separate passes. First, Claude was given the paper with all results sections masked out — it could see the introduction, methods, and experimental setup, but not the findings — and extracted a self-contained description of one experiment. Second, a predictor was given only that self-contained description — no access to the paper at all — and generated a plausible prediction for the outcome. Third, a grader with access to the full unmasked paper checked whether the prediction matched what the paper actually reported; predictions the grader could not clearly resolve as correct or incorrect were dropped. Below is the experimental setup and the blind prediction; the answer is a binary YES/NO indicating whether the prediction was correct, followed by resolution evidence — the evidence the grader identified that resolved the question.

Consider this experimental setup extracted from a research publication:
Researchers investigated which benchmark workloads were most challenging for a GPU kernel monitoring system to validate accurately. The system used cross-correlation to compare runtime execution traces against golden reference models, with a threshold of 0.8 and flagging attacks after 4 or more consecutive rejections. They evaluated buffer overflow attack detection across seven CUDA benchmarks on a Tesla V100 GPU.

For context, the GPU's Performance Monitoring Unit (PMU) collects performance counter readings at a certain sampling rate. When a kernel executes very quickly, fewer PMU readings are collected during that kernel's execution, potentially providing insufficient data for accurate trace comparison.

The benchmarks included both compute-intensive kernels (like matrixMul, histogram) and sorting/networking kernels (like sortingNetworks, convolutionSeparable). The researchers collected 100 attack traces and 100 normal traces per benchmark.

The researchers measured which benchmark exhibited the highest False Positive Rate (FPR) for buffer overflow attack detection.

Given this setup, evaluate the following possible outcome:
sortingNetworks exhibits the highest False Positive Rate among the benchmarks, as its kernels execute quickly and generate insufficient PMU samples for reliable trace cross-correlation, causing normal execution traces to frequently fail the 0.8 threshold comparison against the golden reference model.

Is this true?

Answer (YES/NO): YES